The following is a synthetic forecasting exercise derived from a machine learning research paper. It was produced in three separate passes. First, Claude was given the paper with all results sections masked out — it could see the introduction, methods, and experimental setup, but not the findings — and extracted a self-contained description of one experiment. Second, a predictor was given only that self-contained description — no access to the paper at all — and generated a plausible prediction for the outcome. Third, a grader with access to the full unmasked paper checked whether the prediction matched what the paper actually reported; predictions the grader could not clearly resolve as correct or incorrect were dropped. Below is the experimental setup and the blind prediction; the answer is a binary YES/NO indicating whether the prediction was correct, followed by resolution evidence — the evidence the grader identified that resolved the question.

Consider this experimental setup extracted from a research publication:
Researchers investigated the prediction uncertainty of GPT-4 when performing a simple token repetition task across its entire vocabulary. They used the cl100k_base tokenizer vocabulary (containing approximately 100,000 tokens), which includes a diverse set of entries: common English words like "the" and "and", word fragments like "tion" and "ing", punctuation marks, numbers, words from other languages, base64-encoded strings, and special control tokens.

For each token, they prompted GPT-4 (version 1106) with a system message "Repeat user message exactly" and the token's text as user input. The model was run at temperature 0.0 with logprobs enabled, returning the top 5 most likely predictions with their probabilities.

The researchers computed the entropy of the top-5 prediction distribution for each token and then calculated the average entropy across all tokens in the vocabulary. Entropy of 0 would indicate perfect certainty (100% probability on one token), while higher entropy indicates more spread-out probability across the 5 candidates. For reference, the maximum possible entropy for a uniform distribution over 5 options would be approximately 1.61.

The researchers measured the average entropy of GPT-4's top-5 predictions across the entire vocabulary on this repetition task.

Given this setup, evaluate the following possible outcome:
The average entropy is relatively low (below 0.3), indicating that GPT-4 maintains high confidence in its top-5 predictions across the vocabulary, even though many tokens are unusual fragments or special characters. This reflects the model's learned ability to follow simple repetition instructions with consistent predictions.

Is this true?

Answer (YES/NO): YES